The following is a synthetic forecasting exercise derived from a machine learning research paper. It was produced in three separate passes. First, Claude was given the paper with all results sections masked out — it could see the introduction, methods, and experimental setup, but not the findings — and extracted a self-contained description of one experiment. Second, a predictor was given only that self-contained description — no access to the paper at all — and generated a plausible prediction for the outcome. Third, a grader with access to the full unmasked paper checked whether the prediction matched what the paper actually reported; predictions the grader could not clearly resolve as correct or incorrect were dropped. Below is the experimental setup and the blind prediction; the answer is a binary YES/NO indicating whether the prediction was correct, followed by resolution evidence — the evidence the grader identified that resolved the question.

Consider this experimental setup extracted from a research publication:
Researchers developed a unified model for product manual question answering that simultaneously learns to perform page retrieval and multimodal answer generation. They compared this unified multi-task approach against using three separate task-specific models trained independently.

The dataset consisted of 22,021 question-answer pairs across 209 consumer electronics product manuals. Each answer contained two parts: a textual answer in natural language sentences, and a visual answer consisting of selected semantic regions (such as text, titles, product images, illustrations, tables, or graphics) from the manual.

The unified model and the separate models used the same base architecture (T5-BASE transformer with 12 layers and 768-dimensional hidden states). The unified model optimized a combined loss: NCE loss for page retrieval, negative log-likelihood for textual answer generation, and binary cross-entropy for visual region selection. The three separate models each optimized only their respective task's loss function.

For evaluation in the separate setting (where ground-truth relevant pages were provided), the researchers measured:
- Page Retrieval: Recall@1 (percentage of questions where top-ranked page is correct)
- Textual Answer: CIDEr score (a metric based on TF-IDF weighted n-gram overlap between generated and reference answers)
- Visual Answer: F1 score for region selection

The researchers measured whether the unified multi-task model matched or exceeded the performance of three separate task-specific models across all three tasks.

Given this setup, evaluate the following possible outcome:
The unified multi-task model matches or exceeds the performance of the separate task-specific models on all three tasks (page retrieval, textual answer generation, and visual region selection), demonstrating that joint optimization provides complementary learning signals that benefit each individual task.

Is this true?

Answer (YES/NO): NO